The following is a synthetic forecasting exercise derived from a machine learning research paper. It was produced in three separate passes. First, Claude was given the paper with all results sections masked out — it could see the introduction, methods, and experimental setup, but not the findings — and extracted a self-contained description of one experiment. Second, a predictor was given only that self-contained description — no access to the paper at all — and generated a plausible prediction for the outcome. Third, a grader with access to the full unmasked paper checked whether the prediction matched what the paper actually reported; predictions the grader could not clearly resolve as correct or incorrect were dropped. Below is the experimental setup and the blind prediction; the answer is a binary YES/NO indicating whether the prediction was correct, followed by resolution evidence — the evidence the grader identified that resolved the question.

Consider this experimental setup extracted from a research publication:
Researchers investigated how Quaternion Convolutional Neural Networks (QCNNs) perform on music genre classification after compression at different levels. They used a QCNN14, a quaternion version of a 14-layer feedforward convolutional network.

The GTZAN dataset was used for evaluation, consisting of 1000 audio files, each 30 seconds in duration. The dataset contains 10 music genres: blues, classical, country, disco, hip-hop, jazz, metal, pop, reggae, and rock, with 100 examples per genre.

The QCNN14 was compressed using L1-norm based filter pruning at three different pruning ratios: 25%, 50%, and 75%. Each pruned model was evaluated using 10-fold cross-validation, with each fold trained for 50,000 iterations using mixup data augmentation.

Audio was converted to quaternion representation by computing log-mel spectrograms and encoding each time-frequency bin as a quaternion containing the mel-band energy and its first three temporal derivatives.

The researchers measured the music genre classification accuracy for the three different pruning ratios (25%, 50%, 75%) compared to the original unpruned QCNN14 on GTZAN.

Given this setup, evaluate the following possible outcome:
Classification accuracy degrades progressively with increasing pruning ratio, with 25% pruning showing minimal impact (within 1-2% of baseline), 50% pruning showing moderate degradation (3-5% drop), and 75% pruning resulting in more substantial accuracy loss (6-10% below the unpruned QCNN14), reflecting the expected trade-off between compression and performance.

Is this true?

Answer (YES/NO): NO